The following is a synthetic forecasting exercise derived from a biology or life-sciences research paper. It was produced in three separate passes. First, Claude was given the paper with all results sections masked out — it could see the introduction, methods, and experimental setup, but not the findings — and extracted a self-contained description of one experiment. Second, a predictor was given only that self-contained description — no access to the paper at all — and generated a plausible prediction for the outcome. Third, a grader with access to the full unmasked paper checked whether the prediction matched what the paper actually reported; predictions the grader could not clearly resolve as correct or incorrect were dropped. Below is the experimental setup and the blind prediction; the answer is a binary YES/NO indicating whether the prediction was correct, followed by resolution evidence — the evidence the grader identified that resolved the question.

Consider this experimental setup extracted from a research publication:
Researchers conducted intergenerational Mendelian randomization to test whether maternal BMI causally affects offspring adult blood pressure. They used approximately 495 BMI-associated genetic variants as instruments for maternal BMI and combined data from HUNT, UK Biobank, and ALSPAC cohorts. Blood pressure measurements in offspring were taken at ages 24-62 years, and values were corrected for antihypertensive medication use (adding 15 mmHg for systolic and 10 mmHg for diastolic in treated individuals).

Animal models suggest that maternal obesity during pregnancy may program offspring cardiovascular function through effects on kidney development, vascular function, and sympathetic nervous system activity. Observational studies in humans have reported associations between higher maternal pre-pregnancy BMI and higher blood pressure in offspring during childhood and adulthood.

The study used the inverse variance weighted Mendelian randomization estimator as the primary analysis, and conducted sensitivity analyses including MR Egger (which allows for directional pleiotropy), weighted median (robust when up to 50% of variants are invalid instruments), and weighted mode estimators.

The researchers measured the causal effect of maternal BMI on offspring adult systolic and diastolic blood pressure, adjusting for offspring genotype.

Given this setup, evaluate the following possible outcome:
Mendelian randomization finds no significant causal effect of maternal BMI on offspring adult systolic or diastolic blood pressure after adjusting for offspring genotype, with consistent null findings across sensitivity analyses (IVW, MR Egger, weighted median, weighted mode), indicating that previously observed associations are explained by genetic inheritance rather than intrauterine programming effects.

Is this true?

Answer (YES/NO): YES